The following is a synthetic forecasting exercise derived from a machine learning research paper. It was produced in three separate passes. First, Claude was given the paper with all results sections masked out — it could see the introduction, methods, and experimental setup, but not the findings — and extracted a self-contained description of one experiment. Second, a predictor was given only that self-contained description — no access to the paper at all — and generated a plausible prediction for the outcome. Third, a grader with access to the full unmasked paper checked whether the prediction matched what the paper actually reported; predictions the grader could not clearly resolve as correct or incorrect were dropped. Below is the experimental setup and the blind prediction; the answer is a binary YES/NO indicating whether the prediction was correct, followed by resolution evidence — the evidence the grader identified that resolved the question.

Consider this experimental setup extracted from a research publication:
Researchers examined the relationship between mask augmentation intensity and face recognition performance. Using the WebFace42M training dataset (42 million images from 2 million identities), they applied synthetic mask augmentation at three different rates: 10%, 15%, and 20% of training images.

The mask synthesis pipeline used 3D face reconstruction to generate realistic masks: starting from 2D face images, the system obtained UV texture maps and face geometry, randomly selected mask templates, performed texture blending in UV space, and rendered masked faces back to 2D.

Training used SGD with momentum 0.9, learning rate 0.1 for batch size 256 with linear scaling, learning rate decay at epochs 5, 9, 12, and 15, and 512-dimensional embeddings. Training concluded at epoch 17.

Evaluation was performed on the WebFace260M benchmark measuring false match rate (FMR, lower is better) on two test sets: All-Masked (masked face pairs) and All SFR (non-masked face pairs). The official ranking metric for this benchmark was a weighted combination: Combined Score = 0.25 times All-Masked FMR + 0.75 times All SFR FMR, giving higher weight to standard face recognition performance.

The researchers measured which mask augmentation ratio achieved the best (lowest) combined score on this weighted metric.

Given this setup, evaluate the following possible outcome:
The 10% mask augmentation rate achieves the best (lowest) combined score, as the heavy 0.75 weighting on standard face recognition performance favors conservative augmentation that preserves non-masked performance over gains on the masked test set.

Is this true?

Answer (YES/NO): NO